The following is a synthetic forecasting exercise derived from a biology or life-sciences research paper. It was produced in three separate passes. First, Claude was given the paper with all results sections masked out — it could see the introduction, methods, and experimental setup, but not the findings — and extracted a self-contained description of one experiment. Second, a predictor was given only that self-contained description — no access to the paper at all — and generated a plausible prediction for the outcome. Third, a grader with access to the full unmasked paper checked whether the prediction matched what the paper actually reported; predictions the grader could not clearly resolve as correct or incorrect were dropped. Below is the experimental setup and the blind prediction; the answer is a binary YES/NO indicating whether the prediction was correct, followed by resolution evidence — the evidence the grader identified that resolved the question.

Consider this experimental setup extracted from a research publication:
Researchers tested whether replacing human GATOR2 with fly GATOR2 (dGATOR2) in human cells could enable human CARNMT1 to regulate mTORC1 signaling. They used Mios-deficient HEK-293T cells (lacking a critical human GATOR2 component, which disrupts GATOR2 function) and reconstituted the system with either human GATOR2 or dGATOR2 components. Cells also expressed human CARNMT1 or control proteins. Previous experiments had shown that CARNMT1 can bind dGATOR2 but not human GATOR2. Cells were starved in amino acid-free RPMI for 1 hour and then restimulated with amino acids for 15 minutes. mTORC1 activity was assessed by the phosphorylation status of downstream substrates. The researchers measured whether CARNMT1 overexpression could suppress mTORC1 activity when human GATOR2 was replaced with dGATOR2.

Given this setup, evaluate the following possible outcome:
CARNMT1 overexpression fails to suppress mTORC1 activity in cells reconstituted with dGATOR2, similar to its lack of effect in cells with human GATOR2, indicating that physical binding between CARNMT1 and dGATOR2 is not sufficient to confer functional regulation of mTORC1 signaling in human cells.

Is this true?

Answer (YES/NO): NO